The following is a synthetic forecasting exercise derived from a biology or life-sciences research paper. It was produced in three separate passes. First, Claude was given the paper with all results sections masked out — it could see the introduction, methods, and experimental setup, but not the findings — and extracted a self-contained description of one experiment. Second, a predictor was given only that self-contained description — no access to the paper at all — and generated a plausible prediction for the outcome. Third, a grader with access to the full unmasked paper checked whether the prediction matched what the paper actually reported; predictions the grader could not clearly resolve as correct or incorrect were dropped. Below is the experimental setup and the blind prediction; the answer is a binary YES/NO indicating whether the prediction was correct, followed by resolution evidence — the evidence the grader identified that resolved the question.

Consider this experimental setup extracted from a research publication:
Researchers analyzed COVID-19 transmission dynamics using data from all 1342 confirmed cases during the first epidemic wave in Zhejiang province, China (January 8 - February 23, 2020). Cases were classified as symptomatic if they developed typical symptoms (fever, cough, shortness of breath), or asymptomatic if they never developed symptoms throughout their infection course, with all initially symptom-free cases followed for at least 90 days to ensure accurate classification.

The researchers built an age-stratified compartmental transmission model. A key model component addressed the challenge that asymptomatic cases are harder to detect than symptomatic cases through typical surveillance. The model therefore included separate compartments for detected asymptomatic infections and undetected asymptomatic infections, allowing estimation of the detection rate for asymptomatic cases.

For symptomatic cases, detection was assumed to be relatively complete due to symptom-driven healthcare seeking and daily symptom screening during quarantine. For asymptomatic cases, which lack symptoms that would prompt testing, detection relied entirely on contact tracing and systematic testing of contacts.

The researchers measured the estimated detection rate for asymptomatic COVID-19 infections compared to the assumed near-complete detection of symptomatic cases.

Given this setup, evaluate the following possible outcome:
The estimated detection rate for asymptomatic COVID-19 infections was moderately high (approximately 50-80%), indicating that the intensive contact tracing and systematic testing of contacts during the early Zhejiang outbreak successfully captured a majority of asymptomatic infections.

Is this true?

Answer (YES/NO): NO